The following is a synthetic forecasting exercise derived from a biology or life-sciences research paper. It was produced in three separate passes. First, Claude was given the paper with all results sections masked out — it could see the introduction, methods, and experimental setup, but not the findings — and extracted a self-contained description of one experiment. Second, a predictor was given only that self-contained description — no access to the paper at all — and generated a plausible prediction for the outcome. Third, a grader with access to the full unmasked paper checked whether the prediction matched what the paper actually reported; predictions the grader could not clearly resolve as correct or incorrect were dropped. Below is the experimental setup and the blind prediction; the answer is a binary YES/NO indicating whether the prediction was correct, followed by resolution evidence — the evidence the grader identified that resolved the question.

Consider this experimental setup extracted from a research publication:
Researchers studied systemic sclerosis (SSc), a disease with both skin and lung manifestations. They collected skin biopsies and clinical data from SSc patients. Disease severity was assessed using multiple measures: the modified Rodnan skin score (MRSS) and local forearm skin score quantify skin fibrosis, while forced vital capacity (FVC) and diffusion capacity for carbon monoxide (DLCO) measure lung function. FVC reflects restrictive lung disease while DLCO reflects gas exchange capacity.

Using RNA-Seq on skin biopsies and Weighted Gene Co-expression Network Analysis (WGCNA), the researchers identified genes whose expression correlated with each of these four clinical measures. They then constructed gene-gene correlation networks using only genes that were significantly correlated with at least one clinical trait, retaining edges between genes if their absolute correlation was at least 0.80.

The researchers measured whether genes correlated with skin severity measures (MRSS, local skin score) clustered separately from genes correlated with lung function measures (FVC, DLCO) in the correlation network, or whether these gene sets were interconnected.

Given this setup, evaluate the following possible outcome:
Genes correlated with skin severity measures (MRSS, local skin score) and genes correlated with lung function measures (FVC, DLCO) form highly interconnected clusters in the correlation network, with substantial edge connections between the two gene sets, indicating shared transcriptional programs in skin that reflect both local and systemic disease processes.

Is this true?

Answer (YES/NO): NO